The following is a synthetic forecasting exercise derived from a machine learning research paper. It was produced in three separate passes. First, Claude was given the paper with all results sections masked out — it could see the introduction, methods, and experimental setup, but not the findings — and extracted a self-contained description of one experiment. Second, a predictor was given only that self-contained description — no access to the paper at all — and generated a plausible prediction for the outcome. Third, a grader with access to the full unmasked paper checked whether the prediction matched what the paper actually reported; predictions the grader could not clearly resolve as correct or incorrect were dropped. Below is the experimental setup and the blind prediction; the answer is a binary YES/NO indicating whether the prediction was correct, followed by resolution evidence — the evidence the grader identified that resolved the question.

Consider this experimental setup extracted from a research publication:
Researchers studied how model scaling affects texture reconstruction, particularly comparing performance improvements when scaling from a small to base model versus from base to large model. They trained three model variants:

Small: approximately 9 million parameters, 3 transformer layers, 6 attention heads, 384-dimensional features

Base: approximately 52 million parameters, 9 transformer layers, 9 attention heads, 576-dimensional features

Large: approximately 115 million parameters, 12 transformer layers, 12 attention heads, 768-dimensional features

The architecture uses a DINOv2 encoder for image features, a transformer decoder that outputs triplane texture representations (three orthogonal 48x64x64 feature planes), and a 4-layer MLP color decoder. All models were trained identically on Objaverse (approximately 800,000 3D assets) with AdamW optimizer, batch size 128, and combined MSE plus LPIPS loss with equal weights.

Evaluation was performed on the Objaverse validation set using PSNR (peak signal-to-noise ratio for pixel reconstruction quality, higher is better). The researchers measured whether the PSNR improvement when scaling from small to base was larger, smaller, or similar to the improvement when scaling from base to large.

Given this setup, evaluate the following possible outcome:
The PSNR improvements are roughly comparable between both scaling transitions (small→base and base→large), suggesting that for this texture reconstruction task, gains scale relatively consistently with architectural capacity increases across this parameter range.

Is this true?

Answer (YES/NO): NO